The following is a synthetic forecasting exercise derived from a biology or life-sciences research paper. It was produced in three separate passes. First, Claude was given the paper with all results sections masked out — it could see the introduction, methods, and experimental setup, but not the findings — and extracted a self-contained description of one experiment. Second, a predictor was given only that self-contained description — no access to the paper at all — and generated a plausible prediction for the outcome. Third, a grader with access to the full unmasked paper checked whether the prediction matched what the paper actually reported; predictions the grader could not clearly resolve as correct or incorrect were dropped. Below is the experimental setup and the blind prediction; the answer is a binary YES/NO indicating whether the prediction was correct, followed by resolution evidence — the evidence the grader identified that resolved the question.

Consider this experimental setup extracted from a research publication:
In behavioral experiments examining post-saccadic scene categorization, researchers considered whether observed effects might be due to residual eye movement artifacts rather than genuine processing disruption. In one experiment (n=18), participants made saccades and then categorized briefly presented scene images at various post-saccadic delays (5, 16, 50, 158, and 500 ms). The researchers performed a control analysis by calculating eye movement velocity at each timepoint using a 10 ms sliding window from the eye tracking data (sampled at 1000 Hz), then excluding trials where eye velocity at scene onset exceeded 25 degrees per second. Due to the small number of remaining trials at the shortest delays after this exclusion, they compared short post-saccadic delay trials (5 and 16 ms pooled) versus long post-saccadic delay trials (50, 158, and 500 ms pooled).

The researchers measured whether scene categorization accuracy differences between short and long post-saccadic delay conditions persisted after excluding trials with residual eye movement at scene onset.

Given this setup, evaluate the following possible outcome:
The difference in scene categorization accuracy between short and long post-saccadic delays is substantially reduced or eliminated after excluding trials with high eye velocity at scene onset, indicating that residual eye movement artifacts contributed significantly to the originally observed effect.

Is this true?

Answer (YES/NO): NO